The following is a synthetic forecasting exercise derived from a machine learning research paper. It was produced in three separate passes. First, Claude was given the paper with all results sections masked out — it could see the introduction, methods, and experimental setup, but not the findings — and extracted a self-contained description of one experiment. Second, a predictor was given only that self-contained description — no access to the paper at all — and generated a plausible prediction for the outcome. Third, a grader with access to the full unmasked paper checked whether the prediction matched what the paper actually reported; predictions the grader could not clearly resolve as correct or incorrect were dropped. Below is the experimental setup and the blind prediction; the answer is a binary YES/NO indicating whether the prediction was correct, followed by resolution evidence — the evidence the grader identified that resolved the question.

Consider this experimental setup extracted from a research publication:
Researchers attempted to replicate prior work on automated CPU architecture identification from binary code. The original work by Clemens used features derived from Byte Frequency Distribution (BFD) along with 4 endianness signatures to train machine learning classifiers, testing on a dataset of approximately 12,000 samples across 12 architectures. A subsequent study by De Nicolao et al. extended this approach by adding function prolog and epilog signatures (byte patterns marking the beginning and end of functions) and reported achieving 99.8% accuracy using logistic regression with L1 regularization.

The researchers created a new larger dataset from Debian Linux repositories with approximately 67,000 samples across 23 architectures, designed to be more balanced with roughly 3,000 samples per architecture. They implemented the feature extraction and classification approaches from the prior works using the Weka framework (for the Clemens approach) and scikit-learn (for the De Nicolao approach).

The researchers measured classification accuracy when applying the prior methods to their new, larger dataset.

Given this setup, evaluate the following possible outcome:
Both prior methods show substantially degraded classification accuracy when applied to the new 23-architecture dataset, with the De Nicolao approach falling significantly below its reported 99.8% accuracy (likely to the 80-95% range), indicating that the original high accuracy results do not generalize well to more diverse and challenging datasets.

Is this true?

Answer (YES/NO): NO